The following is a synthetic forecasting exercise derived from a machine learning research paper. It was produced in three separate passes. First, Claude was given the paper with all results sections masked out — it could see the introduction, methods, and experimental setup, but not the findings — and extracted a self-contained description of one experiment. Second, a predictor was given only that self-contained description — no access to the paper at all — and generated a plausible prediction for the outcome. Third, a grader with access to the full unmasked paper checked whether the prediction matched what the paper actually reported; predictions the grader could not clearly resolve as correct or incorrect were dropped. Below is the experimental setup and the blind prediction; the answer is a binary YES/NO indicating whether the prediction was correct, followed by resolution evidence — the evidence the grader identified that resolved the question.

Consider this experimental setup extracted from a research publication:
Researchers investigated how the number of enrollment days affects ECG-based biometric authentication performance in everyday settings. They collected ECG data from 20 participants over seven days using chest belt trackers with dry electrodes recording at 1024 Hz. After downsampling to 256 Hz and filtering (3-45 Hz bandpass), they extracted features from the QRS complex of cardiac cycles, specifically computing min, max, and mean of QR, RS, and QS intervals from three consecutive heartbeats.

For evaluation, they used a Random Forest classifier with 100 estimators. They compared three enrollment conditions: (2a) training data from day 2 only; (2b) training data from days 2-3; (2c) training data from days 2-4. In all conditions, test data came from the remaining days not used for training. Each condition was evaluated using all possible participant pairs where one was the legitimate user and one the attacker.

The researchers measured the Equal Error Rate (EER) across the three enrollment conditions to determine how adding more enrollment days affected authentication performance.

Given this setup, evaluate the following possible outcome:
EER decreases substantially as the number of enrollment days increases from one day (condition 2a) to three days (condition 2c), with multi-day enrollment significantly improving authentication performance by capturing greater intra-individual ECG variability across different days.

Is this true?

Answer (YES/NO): NO